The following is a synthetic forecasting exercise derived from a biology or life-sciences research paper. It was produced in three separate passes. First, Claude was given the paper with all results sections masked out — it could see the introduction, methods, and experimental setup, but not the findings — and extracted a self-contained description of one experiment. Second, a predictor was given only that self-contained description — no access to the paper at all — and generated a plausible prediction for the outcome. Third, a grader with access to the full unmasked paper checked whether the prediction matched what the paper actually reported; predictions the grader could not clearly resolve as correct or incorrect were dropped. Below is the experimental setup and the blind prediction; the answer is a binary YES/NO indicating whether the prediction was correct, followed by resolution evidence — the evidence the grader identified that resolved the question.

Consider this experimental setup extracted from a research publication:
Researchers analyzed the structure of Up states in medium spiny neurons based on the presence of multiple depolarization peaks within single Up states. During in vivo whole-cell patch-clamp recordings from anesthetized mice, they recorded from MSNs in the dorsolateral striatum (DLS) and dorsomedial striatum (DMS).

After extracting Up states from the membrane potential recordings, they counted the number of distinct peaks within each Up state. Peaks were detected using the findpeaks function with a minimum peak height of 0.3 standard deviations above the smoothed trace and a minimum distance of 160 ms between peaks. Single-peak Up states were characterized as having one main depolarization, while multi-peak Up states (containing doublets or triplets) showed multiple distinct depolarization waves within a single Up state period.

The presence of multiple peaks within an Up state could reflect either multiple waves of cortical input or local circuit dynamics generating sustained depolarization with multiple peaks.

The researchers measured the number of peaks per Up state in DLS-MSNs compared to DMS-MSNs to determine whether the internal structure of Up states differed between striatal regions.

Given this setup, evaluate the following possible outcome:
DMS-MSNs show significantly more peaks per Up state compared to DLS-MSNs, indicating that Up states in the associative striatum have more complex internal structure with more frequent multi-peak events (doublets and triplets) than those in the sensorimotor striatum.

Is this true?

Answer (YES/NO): NO